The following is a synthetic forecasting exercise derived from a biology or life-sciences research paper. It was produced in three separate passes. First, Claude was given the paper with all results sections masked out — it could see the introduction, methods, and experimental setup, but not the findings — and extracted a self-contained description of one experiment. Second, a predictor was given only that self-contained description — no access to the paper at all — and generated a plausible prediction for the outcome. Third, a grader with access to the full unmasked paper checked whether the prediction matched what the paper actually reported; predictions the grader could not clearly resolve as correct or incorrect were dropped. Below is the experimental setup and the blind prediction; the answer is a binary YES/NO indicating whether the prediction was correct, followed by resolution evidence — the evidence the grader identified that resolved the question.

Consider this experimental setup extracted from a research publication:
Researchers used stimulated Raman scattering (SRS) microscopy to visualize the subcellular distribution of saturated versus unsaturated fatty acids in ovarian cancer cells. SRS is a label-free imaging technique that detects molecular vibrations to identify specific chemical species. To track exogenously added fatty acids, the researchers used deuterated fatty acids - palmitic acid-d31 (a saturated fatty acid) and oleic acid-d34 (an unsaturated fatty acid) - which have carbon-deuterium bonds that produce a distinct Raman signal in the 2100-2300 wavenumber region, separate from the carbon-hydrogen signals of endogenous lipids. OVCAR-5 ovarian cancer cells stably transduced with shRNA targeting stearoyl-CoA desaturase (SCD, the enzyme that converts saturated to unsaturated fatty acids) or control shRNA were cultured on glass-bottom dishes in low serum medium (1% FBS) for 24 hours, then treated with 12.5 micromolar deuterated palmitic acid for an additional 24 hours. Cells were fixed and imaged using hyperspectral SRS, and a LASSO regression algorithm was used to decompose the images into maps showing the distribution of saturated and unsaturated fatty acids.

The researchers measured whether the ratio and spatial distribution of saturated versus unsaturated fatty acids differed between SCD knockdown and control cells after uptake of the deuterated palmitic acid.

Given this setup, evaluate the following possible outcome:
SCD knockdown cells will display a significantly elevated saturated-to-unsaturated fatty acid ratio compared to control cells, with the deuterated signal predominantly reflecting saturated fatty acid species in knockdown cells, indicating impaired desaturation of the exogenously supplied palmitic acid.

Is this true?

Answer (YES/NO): YES